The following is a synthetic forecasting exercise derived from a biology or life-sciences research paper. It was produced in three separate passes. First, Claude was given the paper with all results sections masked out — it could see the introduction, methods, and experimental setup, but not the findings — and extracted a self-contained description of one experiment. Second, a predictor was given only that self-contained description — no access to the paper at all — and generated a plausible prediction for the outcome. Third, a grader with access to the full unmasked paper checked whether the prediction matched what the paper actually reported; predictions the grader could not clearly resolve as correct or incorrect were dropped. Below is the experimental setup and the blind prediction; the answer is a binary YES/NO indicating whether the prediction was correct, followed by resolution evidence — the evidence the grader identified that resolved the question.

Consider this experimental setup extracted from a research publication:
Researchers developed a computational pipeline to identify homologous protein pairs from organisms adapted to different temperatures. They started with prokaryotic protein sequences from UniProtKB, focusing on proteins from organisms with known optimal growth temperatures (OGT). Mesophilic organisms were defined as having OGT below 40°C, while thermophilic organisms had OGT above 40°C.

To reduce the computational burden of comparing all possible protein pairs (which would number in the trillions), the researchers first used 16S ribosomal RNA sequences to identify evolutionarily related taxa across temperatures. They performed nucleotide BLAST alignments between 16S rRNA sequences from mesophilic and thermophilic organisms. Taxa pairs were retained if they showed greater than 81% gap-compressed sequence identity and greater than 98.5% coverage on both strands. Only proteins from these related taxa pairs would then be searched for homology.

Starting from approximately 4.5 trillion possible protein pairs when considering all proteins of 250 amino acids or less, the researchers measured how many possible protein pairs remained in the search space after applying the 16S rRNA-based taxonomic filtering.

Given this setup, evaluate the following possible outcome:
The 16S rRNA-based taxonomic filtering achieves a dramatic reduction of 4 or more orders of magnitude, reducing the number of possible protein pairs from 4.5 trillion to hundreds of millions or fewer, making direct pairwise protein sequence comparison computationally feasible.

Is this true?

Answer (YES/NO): NO